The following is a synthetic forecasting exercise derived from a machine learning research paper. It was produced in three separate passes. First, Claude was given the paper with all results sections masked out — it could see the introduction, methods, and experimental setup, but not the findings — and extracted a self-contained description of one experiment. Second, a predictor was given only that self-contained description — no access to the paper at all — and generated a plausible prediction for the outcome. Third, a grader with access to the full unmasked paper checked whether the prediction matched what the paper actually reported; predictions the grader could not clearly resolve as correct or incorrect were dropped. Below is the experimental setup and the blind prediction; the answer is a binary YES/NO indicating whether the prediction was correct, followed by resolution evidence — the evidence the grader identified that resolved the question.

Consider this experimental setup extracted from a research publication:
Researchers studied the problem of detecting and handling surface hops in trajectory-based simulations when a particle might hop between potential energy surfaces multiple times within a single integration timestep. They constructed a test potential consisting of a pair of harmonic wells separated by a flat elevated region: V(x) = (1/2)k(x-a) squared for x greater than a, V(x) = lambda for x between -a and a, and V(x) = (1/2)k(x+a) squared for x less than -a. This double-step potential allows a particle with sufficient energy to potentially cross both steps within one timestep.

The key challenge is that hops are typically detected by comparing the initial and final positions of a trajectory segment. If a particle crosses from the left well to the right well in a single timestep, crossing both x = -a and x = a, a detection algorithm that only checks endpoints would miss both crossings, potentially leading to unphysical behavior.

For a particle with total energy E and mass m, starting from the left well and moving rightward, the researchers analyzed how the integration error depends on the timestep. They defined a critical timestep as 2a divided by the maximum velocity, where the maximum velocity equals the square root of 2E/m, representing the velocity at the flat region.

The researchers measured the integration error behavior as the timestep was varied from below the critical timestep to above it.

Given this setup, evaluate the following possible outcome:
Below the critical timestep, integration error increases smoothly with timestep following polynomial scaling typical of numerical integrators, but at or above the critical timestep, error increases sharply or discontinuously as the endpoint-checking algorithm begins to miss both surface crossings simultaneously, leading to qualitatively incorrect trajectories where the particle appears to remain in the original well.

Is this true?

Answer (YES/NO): NO